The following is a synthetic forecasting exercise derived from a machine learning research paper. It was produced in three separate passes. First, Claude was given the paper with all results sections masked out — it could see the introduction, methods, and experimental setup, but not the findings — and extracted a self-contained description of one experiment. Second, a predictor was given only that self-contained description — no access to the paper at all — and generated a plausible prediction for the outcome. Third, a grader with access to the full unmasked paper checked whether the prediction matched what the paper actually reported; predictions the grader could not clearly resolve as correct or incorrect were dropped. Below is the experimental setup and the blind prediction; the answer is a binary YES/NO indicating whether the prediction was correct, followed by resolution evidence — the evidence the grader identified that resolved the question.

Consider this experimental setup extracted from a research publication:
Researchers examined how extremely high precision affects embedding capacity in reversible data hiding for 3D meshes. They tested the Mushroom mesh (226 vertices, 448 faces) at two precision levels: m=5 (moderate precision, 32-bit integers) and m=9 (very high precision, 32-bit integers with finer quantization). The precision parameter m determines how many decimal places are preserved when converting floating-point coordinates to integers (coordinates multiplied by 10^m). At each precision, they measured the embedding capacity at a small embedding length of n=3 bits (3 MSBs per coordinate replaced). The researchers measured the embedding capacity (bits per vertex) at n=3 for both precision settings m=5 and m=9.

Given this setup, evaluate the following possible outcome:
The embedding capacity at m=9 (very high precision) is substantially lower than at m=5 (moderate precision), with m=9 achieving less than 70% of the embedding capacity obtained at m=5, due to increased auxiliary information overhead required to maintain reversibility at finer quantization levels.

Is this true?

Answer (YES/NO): NO